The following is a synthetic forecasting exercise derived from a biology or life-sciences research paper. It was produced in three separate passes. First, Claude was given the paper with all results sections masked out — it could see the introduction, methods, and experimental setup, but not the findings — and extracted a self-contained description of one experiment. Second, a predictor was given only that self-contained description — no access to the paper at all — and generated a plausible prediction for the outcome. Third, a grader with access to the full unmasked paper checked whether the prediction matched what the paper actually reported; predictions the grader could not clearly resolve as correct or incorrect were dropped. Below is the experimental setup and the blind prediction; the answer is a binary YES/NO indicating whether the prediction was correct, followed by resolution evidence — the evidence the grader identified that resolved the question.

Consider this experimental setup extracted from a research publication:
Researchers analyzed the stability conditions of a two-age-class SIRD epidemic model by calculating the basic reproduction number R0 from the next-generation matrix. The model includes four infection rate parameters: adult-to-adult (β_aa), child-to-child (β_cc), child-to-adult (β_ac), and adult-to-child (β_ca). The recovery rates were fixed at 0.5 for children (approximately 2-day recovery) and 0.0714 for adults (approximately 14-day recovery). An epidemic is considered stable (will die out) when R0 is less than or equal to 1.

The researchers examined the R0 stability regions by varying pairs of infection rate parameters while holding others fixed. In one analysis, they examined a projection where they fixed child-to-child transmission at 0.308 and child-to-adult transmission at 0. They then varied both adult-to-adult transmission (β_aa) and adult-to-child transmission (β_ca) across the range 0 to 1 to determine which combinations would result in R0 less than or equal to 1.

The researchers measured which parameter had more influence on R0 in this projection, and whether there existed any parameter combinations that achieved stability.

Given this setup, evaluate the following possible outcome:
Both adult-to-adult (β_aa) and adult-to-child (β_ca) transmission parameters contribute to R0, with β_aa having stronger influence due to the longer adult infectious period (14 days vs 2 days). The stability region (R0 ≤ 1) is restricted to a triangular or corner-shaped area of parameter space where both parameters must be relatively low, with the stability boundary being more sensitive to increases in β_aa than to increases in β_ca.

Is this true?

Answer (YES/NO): NO